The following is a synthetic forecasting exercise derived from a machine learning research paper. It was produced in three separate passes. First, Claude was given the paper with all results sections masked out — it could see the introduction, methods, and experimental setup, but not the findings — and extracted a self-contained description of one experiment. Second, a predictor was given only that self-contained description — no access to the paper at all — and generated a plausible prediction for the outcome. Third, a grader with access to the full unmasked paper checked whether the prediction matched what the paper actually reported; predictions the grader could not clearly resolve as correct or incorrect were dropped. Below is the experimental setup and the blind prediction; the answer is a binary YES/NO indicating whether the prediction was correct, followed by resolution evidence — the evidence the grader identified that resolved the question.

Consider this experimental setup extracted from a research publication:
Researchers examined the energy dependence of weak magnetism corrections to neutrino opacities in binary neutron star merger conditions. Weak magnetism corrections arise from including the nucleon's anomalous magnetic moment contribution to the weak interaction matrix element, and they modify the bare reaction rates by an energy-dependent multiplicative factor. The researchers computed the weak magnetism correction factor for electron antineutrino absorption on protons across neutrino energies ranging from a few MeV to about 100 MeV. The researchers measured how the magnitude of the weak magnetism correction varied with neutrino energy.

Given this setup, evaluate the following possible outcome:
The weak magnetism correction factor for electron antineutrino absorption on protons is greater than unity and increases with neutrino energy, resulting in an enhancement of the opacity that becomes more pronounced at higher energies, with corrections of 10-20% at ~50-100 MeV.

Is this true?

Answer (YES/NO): NO